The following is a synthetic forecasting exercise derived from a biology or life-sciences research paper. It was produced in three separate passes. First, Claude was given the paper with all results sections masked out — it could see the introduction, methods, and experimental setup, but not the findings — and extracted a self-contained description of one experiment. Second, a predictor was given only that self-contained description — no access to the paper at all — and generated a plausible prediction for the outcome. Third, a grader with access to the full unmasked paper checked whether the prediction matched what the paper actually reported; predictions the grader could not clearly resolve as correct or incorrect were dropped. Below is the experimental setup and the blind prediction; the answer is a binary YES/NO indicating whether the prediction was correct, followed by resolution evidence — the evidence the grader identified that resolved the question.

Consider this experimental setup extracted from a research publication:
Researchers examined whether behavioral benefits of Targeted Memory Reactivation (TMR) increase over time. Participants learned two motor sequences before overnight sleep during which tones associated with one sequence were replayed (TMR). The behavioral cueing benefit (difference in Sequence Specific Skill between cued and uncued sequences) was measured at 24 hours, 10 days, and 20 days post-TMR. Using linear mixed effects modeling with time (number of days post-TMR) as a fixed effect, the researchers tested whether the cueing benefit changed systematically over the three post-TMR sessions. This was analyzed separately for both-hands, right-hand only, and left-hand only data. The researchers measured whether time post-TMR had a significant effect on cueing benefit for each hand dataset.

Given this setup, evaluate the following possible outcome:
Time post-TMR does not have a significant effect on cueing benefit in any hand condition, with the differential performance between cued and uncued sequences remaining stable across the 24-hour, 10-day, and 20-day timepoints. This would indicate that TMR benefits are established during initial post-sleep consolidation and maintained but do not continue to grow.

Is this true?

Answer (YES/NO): NO